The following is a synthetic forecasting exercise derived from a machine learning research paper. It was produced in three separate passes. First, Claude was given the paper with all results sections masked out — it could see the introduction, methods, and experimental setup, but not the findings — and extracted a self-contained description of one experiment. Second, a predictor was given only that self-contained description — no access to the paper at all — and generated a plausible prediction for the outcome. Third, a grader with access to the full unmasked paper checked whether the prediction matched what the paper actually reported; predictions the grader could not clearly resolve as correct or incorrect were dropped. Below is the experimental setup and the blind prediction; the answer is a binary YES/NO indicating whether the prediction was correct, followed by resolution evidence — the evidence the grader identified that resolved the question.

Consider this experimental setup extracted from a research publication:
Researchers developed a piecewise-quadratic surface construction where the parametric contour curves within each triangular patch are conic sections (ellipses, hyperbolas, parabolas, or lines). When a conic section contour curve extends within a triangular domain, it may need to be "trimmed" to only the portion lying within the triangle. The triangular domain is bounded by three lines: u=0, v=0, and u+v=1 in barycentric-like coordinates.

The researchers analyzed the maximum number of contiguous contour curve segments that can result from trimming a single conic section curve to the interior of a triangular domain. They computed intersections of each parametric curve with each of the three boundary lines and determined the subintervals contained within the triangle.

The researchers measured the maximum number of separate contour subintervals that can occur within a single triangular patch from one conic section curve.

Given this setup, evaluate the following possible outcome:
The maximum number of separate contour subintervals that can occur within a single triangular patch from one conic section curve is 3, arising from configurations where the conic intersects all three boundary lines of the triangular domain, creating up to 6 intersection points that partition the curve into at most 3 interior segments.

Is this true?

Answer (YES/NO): YES